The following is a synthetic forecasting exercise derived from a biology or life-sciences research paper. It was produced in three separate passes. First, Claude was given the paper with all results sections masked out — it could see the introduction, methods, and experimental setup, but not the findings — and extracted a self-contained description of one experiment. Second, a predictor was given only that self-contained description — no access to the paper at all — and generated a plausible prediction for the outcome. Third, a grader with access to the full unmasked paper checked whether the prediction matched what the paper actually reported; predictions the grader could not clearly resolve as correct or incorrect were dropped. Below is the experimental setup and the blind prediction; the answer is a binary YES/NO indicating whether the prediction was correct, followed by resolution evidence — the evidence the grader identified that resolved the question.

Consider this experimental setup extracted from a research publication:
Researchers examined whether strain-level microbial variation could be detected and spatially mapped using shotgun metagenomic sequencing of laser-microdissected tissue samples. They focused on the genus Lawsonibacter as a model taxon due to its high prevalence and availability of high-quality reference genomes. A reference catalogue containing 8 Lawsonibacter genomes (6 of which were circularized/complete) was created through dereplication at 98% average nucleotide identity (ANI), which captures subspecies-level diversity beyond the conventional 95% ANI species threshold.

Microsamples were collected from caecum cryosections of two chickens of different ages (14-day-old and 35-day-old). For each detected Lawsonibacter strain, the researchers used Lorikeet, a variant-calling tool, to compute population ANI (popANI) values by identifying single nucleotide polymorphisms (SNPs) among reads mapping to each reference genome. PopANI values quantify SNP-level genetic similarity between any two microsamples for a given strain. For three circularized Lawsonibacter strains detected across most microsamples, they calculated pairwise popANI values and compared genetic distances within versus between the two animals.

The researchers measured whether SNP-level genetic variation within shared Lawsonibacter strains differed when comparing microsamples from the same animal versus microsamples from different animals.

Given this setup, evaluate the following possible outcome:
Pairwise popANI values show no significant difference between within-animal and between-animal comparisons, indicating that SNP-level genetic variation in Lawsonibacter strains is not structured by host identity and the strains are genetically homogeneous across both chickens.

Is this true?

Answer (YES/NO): NO